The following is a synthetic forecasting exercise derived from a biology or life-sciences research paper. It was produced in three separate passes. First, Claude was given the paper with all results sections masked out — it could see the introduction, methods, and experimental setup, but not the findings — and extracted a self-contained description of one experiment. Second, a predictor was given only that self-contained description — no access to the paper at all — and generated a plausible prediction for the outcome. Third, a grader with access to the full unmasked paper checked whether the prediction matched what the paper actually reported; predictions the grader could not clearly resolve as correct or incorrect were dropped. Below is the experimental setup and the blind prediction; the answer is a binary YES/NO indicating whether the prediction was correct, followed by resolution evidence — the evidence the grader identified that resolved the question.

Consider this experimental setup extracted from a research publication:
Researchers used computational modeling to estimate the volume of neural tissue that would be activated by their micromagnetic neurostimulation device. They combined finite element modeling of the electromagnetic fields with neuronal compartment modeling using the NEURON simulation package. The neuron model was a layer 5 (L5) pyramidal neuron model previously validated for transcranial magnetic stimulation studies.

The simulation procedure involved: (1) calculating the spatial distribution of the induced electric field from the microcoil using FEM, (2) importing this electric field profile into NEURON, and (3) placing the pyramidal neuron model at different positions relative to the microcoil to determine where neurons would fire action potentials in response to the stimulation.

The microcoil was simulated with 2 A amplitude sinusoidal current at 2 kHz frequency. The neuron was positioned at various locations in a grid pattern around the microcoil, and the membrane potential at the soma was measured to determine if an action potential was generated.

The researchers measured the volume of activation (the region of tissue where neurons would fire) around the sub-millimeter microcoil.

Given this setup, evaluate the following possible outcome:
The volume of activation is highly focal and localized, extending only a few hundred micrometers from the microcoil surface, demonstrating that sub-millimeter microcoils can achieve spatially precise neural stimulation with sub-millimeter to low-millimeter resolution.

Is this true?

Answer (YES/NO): YES